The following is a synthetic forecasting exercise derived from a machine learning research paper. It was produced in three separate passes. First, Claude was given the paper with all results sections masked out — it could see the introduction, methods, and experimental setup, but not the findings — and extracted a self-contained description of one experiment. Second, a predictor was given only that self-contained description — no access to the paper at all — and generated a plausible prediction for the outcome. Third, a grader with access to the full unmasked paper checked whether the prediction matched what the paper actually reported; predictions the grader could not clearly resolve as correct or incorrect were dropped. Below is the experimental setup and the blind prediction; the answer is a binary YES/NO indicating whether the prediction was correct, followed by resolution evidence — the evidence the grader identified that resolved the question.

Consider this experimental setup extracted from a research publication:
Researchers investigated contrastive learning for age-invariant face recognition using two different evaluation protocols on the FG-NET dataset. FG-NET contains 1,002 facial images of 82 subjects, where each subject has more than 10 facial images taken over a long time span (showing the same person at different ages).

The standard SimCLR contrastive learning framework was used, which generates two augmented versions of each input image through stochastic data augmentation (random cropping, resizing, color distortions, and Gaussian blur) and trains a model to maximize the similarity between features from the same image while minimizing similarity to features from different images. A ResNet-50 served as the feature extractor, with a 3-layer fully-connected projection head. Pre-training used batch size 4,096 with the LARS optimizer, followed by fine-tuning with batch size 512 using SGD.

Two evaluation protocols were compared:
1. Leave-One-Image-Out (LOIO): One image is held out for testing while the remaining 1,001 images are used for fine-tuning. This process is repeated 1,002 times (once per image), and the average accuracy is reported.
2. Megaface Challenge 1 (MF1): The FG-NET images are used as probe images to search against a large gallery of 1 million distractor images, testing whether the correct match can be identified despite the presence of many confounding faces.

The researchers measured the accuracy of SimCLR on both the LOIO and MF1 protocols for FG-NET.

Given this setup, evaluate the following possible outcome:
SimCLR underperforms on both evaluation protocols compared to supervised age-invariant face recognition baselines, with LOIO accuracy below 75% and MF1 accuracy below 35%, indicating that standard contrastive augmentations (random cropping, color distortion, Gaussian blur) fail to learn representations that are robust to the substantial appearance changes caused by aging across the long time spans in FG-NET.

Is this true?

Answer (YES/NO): NO